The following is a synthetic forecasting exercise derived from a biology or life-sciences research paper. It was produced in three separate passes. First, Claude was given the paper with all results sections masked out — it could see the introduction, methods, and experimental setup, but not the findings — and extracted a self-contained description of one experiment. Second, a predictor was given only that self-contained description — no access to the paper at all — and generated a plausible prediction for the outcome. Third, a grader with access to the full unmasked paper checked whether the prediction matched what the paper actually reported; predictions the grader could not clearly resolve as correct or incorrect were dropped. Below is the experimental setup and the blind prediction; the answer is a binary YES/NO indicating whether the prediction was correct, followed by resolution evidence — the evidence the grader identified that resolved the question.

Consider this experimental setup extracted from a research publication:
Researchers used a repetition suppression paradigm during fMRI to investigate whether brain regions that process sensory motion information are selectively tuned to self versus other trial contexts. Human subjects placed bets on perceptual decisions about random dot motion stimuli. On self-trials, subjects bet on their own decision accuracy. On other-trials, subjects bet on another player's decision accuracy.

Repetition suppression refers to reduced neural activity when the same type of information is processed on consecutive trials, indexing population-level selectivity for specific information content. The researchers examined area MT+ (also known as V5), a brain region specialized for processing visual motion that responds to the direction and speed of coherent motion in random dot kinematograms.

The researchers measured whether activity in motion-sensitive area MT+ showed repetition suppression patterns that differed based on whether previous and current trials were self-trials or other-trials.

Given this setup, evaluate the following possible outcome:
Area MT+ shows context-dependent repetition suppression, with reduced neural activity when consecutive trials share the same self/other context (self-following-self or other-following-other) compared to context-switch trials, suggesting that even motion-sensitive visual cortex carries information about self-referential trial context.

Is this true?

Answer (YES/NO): NO